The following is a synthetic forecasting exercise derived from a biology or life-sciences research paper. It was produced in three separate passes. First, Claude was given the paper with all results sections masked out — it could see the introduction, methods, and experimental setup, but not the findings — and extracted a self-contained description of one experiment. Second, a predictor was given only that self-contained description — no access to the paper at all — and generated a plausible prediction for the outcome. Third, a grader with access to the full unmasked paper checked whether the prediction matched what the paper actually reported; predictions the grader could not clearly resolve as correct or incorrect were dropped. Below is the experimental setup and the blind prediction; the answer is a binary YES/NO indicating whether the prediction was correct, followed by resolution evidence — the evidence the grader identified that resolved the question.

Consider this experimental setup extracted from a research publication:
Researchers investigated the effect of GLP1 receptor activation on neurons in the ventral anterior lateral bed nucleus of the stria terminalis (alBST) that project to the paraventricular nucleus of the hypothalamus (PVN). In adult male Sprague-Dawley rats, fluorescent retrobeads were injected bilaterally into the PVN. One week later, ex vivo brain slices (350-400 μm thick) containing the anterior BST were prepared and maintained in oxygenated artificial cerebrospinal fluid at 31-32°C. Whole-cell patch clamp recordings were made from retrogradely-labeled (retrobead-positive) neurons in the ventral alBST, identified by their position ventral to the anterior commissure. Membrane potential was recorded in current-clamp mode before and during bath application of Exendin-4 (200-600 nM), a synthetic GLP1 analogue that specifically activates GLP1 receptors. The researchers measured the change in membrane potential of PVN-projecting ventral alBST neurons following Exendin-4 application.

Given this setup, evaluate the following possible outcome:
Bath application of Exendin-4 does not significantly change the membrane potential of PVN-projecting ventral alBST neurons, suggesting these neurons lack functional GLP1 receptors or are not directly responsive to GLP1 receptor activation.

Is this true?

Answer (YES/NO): NO